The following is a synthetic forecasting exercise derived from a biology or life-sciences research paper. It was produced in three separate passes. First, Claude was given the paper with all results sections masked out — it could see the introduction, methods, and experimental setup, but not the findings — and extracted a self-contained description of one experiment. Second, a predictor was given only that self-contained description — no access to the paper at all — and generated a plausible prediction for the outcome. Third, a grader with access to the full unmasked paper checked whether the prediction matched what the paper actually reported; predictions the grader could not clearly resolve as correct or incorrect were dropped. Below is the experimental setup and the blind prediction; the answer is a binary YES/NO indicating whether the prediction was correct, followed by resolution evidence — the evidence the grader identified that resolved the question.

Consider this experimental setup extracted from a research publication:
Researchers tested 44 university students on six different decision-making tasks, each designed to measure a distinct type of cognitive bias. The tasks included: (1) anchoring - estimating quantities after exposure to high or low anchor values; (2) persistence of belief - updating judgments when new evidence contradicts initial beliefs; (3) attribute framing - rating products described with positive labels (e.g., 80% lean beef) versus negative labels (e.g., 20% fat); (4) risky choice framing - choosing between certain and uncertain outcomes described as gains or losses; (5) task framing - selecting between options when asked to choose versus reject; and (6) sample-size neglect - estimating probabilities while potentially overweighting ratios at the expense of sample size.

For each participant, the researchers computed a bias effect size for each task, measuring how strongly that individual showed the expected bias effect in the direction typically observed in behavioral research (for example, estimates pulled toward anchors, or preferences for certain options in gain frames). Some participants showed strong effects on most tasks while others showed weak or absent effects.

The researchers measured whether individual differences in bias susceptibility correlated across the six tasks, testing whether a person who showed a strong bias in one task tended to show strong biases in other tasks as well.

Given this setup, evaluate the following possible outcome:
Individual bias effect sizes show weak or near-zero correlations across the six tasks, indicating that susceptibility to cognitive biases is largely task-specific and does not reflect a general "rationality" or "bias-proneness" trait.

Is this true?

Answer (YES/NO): NO